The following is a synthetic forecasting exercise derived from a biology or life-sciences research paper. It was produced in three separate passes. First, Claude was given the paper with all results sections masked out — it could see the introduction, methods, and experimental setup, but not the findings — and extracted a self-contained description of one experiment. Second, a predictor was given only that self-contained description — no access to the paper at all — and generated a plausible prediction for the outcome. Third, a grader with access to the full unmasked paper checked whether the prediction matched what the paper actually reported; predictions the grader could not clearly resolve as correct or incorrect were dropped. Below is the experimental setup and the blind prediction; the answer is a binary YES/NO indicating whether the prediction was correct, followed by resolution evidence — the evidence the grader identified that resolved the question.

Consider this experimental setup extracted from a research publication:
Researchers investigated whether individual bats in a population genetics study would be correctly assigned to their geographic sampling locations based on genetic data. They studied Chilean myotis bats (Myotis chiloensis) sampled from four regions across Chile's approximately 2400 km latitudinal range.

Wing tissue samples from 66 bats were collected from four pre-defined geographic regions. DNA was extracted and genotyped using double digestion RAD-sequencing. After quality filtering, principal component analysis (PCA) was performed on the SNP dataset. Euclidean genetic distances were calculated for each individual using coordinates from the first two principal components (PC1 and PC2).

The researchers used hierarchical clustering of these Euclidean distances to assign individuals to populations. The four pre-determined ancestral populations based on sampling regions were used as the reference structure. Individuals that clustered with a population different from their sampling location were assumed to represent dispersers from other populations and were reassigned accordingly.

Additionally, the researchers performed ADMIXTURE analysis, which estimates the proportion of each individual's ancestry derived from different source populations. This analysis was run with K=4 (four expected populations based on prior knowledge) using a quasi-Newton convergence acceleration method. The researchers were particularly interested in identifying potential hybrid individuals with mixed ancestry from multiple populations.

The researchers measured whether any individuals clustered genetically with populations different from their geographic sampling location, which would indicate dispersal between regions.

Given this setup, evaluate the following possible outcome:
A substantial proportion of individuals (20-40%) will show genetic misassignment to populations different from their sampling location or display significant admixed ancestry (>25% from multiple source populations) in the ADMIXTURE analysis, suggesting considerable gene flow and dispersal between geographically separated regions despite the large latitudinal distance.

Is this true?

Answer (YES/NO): NO